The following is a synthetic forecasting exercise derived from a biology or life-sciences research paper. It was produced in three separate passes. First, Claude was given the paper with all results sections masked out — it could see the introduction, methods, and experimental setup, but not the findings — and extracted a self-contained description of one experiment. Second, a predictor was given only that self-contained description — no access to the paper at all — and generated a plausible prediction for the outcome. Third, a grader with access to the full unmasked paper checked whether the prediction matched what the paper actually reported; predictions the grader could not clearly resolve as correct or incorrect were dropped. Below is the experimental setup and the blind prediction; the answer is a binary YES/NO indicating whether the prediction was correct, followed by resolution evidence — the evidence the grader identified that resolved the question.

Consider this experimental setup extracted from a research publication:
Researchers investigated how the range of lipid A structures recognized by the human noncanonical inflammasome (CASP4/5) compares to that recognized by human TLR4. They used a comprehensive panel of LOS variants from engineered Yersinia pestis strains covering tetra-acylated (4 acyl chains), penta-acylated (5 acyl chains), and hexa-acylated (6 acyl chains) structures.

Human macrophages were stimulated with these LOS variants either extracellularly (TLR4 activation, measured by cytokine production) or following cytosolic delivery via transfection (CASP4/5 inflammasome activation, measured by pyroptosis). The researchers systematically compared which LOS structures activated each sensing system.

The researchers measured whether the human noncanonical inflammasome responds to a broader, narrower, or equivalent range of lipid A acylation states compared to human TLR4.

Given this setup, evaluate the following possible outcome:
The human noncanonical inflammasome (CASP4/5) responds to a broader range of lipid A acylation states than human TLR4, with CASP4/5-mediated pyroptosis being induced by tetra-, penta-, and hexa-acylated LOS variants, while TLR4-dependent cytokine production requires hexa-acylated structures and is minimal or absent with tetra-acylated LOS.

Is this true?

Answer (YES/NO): NO